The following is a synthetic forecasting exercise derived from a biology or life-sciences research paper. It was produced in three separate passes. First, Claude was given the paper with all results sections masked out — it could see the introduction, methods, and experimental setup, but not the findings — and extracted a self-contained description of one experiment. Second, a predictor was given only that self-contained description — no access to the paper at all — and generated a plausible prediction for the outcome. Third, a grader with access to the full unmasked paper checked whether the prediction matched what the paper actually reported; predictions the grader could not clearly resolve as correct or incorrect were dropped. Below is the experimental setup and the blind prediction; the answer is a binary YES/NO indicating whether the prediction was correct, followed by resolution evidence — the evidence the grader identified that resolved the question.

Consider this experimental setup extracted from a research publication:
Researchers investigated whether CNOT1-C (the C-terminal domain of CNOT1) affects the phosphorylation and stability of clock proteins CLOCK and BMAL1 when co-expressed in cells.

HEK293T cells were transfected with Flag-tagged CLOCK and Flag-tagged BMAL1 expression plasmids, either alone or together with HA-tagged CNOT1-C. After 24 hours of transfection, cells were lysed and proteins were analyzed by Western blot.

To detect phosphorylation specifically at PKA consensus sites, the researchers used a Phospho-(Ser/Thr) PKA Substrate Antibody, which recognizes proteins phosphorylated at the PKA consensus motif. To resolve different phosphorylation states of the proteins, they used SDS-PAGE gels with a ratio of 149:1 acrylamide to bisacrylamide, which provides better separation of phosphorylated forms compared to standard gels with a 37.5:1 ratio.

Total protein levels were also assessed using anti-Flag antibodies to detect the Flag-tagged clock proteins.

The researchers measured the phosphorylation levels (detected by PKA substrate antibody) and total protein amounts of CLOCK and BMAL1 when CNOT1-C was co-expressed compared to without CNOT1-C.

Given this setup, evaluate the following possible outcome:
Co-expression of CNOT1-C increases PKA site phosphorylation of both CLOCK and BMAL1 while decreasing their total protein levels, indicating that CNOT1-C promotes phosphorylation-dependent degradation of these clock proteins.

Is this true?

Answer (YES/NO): NO